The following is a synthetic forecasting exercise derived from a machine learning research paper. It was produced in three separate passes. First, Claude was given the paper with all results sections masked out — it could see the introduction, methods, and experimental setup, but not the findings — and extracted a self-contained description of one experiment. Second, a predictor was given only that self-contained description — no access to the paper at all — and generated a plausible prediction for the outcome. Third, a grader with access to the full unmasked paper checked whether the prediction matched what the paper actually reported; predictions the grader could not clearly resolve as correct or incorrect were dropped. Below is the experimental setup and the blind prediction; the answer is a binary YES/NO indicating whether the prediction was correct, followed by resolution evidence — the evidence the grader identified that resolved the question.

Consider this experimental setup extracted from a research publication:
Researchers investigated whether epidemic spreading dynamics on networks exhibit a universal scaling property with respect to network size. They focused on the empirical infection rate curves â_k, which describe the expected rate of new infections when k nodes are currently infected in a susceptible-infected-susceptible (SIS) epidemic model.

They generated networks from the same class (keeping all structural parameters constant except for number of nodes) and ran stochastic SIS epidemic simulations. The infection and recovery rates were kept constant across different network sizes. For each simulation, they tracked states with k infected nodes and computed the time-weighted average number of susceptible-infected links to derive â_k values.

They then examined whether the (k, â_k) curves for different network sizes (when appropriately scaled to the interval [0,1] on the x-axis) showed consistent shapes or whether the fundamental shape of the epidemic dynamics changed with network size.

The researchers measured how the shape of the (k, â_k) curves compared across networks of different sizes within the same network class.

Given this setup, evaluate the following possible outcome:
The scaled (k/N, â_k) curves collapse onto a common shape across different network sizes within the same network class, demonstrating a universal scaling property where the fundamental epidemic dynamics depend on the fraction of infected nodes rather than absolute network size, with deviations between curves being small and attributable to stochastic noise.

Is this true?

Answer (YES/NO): YES